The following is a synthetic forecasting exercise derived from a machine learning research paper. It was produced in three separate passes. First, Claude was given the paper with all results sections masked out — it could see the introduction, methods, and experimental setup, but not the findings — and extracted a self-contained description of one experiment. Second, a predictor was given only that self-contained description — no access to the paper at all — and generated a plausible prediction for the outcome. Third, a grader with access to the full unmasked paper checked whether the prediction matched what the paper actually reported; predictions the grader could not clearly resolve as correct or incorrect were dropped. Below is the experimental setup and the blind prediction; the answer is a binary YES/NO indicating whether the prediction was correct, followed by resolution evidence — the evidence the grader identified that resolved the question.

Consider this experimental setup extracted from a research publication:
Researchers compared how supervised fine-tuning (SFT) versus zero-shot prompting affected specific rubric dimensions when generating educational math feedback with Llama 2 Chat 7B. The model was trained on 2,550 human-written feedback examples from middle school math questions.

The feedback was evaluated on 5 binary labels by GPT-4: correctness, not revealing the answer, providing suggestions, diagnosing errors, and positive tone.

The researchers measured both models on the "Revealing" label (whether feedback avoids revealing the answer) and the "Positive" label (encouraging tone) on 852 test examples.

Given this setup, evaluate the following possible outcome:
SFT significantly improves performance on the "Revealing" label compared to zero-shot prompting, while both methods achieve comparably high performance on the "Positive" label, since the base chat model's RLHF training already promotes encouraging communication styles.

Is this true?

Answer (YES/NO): NO